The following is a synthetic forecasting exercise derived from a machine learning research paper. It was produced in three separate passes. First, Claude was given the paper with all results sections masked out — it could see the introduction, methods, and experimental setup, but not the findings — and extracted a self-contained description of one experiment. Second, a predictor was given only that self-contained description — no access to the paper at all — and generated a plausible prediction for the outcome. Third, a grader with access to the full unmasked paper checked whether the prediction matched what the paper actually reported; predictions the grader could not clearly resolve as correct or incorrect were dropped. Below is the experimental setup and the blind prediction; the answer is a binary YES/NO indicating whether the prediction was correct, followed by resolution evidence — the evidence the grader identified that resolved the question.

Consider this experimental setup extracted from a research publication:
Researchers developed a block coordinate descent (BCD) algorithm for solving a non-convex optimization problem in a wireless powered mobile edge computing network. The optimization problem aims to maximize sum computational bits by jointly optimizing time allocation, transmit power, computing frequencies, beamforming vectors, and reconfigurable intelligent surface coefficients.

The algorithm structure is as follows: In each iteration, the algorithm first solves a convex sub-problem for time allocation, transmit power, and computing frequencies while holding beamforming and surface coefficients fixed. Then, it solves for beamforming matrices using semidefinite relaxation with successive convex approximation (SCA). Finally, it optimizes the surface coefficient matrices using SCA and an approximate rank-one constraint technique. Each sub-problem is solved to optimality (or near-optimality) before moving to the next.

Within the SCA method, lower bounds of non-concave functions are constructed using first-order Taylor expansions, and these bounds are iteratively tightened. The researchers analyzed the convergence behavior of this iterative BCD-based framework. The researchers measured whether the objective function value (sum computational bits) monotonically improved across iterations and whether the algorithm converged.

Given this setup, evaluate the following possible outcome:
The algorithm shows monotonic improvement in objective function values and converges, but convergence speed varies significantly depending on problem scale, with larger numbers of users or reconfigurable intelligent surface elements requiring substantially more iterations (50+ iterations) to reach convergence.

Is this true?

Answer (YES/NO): NO